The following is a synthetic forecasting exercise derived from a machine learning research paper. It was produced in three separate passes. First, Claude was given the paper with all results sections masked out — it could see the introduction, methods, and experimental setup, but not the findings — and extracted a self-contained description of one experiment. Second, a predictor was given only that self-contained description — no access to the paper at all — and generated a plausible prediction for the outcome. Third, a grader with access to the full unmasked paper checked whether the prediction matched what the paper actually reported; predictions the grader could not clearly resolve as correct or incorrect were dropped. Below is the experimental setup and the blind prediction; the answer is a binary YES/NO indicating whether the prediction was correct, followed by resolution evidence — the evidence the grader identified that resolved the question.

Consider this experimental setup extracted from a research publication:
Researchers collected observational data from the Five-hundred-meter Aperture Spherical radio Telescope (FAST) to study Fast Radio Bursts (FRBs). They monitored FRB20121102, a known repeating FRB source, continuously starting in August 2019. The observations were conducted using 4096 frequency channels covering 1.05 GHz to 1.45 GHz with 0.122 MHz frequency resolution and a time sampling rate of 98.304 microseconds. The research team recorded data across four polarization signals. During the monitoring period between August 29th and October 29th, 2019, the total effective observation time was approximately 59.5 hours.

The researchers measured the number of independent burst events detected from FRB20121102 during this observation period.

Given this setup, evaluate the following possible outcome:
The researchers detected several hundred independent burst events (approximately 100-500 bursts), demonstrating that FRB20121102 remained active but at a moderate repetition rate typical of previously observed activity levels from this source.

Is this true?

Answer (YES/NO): NO